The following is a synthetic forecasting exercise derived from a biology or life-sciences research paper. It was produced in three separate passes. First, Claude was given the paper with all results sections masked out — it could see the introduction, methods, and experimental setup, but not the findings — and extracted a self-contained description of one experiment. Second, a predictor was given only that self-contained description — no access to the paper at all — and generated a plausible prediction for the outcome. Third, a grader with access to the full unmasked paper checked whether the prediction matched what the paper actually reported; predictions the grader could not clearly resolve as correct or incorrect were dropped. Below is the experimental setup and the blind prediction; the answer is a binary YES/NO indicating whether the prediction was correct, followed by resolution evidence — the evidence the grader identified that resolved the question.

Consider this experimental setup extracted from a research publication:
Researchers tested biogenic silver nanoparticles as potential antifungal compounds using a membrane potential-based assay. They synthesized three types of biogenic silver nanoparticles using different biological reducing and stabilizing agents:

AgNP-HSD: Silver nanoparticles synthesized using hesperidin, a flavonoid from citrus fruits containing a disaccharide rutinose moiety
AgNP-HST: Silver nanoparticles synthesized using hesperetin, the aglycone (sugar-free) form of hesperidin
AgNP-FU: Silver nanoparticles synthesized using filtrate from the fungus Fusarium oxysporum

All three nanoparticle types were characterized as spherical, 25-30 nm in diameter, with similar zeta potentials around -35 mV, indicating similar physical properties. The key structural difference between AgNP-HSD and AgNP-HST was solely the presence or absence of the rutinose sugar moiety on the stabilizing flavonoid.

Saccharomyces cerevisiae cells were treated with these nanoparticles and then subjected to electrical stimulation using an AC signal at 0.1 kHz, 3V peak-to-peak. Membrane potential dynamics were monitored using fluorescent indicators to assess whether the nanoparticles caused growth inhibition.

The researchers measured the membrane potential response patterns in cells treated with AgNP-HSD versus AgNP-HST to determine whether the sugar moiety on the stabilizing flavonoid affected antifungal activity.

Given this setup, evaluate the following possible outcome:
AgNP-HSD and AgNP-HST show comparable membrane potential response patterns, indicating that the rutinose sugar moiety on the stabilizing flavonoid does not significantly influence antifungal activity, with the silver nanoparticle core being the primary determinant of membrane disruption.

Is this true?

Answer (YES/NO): NO